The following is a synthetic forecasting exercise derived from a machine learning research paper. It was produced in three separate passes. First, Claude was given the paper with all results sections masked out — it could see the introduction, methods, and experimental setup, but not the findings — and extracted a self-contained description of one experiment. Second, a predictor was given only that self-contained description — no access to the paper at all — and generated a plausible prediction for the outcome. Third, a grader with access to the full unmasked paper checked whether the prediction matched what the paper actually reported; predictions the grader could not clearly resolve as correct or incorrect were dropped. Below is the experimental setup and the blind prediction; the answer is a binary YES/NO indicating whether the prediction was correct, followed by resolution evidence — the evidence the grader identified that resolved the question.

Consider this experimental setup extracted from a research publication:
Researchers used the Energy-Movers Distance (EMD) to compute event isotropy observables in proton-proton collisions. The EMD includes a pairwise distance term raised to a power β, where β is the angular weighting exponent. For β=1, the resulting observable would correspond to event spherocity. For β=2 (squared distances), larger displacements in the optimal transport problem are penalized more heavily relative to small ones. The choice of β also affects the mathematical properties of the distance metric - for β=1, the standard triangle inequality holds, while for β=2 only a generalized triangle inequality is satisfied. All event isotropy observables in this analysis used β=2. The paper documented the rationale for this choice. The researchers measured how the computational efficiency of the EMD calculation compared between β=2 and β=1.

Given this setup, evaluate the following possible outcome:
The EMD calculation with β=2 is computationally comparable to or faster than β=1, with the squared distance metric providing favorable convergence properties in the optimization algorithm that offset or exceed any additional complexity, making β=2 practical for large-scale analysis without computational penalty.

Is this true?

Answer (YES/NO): YES